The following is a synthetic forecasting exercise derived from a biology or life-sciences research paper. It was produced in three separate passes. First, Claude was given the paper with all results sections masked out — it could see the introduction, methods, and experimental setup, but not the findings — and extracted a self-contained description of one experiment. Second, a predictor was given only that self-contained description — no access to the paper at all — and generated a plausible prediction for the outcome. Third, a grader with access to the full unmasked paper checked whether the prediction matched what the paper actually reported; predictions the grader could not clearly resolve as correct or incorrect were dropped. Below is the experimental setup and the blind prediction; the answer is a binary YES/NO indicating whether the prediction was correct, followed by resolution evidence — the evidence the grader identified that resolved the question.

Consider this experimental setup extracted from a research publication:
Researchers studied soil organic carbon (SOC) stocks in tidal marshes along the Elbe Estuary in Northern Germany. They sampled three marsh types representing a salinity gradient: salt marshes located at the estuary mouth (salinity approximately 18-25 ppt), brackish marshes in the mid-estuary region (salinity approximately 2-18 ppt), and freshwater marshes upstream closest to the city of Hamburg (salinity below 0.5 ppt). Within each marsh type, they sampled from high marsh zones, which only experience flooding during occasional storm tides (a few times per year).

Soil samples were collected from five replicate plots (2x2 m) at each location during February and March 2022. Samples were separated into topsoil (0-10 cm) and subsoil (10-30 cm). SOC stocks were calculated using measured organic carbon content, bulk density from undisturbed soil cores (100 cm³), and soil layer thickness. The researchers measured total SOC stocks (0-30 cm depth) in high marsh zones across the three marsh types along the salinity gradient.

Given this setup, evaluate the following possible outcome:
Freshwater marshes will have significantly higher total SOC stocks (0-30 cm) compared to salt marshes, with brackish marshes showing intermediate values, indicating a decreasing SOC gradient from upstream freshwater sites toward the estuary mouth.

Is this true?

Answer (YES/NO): NO